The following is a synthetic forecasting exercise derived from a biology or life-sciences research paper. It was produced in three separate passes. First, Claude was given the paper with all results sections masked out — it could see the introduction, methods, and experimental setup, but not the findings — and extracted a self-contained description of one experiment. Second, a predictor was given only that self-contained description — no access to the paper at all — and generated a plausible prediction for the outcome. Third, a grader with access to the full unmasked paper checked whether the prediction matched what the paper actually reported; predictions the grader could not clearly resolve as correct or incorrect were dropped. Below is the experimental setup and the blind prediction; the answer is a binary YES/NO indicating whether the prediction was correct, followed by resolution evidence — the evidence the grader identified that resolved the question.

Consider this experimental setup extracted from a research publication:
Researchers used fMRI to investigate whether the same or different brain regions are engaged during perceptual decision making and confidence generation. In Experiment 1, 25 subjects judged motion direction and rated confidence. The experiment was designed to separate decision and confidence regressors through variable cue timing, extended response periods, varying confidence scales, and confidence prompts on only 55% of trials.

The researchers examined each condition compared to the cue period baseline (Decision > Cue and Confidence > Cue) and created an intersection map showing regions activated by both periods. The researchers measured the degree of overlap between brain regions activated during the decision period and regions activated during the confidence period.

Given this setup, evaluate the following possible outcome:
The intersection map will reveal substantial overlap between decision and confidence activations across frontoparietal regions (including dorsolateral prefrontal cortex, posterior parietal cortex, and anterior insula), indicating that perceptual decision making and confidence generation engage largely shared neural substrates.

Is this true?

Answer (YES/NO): YES